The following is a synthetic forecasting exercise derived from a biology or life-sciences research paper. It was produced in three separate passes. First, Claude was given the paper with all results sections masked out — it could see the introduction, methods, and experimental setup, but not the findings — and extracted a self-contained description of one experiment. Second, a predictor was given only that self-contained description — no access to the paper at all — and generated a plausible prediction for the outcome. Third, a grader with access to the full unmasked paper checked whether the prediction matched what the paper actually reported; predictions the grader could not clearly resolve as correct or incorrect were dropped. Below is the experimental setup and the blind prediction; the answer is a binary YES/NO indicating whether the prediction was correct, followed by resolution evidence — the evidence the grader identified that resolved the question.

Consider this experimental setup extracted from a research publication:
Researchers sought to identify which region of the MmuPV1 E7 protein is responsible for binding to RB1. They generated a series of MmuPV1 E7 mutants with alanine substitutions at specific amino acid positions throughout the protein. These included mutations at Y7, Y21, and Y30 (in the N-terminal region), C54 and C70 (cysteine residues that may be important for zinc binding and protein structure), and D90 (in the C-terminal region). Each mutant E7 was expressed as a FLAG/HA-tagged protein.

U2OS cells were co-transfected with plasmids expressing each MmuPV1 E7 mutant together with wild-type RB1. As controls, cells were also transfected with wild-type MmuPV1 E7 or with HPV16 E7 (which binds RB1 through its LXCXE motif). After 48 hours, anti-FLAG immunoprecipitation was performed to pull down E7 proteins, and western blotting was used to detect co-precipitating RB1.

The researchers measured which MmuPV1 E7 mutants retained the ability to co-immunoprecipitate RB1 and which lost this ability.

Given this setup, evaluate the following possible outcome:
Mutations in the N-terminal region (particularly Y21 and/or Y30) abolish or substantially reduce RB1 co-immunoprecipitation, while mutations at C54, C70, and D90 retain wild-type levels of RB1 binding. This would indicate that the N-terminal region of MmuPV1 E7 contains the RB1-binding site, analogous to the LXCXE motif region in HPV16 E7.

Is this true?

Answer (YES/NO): NO